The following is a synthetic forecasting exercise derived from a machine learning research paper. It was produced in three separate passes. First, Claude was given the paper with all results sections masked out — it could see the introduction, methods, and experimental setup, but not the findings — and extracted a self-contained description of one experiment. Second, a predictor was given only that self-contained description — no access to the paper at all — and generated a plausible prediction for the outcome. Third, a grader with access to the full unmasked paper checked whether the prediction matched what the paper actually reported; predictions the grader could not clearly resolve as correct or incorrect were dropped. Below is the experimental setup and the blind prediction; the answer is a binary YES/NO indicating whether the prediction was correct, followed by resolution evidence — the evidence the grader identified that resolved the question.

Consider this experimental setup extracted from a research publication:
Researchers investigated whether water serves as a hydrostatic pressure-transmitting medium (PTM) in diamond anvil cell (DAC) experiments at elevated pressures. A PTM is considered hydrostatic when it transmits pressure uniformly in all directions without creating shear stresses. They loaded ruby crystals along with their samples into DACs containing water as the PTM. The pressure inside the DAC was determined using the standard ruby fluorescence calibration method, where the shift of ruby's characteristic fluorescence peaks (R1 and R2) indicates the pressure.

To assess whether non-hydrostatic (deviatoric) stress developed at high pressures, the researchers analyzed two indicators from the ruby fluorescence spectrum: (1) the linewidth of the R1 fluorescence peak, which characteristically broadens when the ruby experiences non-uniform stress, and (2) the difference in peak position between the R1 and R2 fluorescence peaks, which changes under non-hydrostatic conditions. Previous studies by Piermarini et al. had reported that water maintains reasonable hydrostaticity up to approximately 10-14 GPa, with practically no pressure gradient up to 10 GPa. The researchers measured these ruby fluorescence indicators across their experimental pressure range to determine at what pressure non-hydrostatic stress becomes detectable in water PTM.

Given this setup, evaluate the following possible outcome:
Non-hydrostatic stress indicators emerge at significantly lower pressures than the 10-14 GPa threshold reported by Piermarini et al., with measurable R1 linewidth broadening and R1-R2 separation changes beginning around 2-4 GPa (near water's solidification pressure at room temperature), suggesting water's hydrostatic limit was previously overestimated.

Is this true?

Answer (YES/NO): NO